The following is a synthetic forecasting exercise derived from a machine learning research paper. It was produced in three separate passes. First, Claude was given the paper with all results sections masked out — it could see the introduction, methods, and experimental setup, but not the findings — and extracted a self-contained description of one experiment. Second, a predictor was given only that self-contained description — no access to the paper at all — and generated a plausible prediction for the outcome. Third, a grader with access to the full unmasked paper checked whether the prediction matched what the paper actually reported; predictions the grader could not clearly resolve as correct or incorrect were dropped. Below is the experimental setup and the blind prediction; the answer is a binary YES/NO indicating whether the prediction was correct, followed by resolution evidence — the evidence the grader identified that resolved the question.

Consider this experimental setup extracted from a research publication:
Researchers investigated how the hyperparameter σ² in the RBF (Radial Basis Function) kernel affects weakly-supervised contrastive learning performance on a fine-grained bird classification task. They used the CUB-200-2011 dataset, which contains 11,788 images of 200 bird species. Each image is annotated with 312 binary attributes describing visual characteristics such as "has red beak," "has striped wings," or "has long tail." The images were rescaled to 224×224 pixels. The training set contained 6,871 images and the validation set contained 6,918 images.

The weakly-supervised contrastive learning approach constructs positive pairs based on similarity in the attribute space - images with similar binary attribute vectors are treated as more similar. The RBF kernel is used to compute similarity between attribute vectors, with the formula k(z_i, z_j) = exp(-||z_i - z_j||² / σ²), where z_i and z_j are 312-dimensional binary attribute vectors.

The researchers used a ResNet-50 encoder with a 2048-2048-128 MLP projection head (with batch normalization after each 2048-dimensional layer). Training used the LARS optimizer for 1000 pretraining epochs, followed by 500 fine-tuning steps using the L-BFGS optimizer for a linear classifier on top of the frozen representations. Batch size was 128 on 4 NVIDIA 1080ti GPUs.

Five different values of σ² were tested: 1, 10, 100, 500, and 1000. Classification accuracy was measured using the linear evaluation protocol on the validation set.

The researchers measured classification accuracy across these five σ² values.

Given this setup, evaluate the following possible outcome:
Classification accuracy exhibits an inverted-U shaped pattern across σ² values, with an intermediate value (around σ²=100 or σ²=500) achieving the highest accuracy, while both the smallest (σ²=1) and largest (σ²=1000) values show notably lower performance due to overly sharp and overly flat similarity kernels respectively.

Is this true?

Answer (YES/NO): YES